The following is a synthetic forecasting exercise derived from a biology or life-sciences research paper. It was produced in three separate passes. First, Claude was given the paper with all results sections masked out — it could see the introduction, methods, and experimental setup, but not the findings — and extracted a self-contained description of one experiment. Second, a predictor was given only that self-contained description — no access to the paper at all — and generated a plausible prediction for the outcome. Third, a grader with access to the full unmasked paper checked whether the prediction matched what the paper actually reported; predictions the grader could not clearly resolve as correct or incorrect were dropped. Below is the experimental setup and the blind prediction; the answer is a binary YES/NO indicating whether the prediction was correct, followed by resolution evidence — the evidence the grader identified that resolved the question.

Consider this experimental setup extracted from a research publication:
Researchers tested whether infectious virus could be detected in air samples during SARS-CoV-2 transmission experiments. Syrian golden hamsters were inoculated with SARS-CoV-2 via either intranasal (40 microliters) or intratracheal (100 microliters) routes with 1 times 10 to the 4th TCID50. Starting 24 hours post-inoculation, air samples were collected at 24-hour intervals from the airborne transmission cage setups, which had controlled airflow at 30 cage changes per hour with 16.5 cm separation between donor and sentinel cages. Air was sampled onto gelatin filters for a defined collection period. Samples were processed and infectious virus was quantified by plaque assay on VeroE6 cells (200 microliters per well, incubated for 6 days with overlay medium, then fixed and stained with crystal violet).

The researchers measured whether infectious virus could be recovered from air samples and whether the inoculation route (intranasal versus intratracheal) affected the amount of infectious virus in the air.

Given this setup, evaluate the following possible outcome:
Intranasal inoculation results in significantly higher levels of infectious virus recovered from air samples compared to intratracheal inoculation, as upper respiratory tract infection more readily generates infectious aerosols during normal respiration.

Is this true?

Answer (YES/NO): YES